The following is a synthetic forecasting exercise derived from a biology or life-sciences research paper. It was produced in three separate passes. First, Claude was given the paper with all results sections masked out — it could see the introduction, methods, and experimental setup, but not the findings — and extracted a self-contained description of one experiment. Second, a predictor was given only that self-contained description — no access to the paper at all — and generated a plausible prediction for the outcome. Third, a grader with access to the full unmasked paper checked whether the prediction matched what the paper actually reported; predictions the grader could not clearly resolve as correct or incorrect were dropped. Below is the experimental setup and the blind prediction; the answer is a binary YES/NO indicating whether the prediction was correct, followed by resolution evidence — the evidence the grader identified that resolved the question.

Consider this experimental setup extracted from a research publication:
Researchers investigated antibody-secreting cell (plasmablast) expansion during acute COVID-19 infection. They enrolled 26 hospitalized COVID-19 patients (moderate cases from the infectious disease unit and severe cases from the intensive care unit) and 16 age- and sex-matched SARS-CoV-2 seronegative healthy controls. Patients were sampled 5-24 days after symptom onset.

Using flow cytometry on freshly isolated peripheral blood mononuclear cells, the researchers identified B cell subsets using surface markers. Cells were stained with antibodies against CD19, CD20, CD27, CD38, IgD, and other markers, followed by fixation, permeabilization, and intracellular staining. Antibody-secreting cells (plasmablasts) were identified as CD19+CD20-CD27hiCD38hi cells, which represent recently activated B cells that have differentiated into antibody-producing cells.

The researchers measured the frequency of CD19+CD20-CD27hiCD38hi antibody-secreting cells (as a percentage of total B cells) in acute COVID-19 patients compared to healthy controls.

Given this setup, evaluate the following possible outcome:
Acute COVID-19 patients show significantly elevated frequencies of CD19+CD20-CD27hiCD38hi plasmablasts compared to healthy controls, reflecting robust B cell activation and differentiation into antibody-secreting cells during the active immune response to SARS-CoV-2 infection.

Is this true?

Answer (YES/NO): YES